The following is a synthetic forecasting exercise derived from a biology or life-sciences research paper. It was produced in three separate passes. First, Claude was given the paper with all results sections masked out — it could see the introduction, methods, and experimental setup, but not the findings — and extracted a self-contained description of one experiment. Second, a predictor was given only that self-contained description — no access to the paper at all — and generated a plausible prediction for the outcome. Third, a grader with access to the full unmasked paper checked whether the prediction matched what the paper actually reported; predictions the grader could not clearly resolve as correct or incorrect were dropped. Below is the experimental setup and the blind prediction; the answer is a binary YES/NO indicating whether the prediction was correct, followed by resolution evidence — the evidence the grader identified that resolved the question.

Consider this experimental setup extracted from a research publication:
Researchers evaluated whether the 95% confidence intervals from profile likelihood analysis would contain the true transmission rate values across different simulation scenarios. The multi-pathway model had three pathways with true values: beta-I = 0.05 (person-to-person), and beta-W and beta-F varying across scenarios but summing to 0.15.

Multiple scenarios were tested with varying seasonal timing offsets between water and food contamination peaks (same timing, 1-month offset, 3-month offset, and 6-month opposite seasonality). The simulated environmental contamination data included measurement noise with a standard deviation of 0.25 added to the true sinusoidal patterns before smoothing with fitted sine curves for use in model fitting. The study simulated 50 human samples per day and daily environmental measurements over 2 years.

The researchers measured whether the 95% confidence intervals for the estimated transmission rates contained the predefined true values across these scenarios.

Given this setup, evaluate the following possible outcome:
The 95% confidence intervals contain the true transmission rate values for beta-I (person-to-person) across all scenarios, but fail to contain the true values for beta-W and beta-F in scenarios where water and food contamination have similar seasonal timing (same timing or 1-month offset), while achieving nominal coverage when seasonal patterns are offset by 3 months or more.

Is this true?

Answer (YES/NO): NO